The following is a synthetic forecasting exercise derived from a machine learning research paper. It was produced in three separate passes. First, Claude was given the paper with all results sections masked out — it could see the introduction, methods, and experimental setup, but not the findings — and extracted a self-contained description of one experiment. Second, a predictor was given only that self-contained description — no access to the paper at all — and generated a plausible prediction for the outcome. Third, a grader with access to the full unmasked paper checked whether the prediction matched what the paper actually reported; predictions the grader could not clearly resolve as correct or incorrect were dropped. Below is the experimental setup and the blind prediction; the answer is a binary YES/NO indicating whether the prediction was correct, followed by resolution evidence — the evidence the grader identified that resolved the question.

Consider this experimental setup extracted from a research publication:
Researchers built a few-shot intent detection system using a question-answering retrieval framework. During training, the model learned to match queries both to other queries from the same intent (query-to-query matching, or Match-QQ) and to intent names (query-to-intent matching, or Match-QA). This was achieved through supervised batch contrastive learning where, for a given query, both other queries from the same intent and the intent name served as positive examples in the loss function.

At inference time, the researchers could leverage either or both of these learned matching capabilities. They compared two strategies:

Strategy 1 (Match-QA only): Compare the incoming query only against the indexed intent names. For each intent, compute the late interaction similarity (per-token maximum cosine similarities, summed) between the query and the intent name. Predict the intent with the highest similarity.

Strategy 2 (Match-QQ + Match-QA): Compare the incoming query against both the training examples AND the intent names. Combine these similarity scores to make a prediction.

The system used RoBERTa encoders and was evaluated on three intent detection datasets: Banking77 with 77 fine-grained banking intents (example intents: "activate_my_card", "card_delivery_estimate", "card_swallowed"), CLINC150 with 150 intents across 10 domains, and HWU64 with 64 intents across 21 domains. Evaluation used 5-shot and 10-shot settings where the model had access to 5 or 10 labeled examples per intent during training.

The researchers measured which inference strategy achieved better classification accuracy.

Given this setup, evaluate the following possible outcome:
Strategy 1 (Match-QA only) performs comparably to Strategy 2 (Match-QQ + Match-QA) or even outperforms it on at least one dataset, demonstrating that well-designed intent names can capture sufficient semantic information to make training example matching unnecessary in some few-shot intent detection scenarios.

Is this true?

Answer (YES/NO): YES